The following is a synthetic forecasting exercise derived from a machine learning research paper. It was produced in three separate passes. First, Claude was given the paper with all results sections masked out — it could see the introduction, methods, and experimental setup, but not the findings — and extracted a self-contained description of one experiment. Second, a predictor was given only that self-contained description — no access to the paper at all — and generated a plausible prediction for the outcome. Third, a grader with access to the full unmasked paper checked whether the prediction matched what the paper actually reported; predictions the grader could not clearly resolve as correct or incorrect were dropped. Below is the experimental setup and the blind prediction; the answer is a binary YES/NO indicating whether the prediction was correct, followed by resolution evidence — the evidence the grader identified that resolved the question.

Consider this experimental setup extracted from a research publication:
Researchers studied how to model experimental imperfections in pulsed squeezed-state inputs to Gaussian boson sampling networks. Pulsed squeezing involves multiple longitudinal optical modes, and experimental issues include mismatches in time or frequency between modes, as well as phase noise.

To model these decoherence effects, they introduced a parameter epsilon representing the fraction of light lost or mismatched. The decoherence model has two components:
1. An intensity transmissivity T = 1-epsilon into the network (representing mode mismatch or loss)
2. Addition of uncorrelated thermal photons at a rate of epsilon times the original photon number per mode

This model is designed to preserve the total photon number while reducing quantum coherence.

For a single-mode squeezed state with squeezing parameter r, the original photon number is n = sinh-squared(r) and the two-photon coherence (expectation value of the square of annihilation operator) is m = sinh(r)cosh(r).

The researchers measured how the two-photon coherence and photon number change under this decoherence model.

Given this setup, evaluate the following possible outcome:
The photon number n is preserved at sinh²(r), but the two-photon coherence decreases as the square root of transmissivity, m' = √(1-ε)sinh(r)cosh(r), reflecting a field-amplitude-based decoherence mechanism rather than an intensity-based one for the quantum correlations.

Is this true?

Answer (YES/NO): NO